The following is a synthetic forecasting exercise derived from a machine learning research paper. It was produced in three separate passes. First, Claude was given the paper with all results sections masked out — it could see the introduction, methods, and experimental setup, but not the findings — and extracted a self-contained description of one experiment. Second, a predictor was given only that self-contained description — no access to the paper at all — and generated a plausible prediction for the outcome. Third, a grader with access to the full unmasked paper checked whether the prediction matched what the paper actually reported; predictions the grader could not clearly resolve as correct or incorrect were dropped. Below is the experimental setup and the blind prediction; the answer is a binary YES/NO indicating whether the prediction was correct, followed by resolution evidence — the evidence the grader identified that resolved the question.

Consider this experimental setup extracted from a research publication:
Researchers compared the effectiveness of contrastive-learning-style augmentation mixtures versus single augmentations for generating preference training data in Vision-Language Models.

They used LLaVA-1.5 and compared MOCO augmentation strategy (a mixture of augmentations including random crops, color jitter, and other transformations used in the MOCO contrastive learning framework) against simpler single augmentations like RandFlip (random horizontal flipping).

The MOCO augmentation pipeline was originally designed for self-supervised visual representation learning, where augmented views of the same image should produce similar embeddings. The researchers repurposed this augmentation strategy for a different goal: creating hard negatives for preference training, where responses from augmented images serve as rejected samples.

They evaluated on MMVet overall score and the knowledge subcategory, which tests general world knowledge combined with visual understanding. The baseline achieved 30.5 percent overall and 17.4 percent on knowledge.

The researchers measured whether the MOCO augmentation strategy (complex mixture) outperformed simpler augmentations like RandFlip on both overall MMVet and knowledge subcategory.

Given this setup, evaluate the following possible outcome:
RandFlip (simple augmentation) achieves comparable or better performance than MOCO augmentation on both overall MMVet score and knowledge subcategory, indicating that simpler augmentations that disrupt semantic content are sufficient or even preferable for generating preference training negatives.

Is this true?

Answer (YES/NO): NO